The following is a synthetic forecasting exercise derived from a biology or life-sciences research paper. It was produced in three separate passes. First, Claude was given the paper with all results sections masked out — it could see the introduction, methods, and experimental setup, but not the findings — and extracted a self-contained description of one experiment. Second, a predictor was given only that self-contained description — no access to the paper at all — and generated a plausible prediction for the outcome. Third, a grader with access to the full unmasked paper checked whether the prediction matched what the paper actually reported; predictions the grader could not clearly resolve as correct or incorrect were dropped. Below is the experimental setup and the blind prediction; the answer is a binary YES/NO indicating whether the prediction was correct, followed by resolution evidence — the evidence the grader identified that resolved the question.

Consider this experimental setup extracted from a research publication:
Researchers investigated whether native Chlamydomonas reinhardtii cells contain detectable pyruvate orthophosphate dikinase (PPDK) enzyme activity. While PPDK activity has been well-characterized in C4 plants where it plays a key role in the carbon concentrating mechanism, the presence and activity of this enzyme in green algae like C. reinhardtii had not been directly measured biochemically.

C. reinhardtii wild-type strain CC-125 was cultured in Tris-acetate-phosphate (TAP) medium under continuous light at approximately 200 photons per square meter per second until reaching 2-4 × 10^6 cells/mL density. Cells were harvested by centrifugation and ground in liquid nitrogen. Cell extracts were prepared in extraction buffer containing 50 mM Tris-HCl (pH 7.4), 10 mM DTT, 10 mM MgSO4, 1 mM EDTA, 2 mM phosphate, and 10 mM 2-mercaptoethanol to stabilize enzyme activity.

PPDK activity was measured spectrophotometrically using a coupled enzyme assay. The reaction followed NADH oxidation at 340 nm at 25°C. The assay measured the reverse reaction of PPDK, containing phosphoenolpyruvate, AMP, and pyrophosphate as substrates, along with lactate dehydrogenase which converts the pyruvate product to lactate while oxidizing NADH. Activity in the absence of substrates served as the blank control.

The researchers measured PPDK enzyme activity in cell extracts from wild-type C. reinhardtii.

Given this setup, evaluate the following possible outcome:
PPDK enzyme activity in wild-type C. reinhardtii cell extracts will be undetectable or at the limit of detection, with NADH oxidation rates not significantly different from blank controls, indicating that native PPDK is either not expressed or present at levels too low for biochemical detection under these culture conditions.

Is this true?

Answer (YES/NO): NO